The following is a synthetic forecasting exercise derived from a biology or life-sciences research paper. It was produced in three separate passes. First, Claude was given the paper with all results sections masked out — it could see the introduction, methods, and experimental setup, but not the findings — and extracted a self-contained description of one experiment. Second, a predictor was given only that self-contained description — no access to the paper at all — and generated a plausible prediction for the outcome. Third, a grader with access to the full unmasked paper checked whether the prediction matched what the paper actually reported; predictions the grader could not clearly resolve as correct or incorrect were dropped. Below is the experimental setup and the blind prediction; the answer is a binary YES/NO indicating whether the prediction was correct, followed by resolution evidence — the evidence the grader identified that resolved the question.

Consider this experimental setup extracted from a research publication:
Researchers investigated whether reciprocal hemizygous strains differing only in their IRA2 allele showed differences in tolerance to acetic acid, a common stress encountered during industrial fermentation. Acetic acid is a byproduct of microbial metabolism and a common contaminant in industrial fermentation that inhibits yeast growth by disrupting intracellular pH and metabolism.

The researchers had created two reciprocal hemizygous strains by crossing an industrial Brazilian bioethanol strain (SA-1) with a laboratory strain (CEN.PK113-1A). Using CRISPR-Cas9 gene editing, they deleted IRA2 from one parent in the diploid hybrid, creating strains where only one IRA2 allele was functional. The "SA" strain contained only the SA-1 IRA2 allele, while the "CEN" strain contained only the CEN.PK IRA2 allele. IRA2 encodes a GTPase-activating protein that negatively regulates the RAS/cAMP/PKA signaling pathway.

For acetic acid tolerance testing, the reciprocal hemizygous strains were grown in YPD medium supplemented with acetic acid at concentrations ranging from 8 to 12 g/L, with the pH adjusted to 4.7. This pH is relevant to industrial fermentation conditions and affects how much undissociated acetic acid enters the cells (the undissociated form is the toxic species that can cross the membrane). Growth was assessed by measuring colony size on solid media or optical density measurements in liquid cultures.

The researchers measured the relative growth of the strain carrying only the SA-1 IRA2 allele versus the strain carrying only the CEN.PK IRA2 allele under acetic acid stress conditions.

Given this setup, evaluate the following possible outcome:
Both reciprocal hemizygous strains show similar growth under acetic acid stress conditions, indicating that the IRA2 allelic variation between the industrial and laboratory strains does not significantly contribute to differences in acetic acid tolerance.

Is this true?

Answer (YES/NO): NO